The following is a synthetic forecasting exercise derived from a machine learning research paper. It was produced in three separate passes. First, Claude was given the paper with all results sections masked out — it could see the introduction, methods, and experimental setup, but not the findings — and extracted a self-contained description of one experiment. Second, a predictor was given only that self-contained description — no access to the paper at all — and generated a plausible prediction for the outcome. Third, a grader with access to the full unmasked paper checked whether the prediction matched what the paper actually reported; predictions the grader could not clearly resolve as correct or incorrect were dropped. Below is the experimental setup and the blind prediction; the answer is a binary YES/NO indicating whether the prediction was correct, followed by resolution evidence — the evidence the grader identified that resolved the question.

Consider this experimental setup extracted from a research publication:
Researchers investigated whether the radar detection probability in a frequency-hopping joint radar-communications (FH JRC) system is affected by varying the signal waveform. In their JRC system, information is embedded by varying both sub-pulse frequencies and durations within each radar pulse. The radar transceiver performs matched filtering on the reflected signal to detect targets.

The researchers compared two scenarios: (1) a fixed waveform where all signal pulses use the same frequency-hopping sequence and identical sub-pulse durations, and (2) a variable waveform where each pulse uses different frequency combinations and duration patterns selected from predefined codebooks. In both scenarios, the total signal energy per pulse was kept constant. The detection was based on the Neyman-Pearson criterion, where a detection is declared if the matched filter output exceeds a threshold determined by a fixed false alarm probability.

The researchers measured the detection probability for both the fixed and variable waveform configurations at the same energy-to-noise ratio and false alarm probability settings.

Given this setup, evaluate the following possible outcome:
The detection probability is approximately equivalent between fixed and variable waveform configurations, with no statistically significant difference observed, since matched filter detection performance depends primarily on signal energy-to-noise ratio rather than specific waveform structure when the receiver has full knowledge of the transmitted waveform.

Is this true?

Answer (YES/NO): YES